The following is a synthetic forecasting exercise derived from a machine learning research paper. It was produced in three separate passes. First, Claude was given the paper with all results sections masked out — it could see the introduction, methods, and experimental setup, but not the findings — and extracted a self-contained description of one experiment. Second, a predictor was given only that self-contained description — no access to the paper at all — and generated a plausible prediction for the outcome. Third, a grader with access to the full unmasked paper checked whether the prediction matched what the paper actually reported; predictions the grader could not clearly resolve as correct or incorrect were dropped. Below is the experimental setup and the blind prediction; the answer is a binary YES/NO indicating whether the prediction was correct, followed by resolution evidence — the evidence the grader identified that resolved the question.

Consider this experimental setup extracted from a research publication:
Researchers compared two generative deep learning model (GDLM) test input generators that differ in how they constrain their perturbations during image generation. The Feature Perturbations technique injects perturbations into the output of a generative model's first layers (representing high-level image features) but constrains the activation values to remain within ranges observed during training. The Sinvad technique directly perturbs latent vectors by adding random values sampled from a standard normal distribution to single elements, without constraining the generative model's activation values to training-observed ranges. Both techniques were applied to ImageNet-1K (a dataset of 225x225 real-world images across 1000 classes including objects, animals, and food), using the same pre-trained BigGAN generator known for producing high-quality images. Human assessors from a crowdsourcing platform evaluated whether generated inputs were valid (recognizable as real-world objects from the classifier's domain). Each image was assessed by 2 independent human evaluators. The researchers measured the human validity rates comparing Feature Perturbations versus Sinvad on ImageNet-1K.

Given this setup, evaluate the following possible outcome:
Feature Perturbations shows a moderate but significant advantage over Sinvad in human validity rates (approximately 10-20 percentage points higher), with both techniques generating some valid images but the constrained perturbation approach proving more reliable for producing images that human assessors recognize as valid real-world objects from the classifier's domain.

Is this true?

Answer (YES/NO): NO